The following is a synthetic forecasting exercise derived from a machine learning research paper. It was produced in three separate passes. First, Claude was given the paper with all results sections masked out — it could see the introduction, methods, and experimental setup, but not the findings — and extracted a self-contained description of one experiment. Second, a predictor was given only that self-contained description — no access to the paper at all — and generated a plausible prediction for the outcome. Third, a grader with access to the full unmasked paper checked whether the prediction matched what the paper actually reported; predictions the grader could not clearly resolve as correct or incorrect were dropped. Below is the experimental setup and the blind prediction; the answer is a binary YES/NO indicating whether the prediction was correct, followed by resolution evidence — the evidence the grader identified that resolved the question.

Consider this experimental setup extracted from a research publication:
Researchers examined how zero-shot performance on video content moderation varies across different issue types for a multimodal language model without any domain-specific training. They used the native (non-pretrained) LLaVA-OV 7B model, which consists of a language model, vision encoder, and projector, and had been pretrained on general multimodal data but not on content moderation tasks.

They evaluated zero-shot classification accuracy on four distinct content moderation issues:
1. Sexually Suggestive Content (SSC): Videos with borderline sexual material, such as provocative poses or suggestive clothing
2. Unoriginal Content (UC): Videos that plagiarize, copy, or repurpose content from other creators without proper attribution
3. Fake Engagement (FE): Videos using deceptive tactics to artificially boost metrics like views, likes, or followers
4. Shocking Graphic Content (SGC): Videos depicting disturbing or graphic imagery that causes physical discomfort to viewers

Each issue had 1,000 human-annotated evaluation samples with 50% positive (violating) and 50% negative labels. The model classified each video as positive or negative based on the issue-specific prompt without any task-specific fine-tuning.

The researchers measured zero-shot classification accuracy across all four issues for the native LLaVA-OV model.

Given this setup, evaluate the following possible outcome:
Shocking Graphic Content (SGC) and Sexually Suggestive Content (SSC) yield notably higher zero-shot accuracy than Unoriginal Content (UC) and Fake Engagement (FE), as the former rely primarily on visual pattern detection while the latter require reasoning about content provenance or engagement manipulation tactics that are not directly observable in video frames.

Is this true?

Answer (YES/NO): YES